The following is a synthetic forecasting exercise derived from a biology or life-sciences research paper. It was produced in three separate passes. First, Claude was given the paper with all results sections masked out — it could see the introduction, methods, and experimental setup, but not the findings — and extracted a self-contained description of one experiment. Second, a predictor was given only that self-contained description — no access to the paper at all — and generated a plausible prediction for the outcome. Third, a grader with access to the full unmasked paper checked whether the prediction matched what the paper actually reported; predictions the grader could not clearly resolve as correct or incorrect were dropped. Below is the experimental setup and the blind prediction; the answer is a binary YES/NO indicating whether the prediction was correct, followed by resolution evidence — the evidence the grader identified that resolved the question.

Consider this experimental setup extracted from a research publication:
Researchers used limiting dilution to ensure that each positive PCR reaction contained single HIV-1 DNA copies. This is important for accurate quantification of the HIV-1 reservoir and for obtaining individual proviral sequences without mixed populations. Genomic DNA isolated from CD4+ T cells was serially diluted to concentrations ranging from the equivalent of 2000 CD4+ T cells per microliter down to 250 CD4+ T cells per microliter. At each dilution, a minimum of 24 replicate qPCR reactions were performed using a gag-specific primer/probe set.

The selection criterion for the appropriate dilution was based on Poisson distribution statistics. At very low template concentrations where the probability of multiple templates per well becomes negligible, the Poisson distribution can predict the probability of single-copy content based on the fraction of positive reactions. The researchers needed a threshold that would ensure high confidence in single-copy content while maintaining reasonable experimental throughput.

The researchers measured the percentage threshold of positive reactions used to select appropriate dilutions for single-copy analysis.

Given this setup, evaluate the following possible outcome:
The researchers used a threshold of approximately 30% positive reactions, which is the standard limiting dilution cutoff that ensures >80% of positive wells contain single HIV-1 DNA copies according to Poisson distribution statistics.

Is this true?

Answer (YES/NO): YES